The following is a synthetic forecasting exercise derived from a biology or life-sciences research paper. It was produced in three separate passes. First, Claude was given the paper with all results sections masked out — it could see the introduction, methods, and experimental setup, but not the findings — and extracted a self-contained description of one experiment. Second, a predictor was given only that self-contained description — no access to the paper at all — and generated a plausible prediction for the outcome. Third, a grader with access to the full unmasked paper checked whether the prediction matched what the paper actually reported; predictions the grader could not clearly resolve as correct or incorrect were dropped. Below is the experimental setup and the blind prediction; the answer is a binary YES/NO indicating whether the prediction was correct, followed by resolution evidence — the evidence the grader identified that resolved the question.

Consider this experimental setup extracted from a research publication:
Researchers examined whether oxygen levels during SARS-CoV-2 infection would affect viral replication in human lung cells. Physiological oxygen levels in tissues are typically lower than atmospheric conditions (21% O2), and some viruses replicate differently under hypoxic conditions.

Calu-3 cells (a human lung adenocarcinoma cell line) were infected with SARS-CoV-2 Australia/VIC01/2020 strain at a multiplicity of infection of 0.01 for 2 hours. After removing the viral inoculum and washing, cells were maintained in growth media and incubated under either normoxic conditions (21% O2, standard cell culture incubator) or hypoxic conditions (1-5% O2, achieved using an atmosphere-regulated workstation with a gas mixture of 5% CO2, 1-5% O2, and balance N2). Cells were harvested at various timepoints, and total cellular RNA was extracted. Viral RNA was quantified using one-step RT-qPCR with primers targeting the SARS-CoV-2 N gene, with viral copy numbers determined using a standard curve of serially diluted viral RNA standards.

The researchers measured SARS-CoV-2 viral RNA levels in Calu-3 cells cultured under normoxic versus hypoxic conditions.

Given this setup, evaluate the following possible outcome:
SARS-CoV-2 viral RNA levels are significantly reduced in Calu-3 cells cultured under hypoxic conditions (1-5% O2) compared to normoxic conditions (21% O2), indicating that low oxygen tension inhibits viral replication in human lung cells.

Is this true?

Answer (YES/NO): YES